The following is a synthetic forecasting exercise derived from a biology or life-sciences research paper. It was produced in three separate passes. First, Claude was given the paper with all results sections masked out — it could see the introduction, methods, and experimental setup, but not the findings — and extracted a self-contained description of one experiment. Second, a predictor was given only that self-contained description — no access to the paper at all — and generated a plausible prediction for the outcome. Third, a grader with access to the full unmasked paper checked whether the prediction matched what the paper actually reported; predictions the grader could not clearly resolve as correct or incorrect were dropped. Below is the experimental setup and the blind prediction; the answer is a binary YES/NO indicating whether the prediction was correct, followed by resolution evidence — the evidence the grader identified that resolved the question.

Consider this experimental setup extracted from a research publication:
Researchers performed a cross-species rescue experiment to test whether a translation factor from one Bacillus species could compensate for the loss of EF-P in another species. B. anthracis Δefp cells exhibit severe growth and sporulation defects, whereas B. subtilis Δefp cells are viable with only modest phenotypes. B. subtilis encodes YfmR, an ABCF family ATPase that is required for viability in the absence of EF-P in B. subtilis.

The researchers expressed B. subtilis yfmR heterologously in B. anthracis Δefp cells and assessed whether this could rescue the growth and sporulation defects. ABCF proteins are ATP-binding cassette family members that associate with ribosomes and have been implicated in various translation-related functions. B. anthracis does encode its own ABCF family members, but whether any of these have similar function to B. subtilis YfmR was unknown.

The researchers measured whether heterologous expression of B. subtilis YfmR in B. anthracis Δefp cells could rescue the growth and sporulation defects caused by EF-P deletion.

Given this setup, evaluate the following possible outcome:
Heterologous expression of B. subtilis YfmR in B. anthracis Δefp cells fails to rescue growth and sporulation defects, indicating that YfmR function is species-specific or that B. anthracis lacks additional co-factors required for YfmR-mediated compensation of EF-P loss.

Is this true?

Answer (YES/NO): NO